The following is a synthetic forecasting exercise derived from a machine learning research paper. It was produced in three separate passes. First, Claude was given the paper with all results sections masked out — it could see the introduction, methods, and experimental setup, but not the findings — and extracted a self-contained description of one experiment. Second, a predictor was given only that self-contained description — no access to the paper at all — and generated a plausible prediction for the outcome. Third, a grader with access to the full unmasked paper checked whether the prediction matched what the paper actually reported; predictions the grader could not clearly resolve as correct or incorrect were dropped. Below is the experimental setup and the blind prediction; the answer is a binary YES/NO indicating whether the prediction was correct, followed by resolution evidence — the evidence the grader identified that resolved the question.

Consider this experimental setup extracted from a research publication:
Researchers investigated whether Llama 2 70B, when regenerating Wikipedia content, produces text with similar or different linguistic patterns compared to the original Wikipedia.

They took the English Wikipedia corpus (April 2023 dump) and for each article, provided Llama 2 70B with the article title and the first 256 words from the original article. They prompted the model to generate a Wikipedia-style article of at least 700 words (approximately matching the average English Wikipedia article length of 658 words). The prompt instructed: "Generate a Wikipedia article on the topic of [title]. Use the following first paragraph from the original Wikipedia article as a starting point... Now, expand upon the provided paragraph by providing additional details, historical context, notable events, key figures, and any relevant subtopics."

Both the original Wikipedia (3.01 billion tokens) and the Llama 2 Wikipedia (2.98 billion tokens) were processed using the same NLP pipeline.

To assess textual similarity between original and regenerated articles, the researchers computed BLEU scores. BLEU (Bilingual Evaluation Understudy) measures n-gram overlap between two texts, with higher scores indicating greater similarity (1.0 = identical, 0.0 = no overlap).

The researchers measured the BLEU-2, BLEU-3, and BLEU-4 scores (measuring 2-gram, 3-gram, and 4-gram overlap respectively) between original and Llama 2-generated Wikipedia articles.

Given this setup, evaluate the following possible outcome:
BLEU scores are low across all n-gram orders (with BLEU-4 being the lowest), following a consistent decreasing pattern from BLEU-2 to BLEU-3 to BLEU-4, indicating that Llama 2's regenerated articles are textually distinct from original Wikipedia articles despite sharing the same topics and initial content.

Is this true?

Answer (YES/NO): YES